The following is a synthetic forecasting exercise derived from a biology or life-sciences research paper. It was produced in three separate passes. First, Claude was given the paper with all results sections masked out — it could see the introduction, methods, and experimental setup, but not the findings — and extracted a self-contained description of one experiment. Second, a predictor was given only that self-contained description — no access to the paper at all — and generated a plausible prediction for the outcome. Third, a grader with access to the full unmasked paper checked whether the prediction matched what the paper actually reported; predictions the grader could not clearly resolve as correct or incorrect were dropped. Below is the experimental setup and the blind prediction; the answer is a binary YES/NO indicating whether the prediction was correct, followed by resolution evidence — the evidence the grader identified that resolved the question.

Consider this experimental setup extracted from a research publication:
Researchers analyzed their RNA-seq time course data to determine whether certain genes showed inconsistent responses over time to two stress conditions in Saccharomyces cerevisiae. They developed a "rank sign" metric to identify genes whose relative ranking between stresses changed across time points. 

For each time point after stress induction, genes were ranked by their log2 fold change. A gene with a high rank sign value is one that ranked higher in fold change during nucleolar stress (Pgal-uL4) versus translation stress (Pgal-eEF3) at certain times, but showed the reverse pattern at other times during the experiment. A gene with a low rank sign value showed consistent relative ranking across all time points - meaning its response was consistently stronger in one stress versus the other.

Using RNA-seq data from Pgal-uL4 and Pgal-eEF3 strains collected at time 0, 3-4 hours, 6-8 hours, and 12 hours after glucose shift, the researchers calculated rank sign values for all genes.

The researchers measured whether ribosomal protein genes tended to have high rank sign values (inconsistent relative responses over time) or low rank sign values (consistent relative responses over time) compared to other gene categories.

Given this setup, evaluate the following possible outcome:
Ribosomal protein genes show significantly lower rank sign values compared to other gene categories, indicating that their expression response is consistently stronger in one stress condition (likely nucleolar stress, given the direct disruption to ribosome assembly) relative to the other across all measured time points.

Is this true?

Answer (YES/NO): NO